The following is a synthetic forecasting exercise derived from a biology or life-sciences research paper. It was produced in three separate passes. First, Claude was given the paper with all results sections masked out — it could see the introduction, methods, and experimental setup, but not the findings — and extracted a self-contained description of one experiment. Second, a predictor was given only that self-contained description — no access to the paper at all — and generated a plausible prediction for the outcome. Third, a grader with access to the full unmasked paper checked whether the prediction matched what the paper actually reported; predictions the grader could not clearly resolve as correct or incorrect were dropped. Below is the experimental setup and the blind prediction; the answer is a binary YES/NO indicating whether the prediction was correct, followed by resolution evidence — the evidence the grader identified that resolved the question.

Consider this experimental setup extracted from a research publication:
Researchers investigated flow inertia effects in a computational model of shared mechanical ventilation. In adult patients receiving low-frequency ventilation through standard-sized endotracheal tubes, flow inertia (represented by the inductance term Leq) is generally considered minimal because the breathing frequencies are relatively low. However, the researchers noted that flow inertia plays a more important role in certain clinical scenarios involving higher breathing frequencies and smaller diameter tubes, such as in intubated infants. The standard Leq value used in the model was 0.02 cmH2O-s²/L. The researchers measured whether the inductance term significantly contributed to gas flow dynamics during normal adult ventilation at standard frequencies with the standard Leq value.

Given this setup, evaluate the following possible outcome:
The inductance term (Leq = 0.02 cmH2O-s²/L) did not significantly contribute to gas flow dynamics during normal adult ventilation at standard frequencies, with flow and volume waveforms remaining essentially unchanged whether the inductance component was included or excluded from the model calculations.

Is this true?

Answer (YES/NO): NO